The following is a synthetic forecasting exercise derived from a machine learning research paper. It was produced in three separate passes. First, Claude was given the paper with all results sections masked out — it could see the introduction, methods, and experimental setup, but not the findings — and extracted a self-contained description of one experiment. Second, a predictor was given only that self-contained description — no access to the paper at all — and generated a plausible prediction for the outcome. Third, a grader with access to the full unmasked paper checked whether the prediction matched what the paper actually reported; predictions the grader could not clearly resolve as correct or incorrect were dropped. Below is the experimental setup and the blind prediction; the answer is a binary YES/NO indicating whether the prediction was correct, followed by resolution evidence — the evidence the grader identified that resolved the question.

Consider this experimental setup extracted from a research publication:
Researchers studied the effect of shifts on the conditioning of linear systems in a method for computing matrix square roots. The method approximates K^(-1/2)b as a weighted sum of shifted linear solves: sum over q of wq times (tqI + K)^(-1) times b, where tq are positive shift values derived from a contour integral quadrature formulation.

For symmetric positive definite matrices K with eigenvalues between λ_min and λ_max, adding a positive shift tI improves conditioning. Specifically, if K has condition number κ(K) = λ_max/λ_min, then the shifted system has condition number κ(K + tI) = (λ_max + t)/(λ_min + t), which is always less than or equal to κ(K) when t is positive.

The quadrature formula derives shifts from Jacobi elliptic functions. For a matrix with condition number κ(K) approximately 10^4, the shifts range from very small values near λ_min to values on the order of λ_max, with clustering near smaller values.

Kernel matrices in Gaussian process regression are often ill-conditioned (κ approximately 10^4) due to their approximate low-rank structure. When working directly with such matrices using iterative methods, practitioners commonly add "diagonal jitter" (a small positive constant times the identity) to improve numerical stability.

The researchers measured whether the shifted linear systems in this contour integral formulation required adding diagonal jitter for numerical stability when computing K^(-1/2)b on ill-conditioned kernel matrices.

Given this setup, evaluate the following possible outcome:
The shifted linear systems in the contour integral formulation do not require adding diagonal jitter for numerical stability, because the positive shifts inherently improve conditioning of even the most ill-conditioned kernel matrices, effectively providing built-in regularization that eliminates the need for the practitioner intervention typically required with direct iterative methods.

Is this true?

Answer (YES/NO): YES